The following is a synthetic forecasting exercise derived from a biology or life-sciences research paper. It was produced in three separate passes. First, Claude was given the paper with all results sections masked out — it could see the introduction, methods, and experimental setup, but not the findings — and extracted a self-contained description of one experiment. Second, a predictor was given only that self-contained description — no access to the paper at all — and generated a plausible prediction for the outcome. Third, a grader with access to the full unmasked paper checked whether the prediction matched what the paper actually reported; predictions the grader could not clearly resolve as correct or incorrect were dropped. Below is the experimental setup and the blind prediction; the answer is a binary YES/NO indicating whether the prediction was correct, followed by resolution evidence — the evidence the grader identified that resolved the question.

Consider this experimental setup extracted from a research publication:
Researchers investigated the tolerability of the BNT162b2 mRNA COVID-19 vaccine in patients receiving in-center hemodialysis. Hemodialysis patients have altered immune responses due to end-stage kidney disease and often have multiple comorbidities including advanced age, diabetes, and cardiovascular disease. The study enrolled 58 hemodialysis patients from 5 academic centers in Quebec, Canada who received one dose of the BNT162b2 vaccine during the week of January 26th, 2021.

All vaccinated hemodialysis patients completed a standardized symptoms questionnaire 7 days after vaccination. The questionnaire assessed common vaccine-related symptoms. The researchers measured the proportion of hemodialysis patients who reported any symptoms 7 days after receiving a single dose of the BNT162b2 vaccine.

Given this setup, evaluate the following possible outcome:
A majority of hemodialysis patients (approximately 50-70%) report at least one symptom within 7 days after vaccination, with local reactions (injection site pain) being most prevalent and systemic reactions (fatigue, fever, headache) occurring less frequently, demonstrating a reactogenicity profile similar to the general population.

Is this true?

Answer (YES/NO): NO